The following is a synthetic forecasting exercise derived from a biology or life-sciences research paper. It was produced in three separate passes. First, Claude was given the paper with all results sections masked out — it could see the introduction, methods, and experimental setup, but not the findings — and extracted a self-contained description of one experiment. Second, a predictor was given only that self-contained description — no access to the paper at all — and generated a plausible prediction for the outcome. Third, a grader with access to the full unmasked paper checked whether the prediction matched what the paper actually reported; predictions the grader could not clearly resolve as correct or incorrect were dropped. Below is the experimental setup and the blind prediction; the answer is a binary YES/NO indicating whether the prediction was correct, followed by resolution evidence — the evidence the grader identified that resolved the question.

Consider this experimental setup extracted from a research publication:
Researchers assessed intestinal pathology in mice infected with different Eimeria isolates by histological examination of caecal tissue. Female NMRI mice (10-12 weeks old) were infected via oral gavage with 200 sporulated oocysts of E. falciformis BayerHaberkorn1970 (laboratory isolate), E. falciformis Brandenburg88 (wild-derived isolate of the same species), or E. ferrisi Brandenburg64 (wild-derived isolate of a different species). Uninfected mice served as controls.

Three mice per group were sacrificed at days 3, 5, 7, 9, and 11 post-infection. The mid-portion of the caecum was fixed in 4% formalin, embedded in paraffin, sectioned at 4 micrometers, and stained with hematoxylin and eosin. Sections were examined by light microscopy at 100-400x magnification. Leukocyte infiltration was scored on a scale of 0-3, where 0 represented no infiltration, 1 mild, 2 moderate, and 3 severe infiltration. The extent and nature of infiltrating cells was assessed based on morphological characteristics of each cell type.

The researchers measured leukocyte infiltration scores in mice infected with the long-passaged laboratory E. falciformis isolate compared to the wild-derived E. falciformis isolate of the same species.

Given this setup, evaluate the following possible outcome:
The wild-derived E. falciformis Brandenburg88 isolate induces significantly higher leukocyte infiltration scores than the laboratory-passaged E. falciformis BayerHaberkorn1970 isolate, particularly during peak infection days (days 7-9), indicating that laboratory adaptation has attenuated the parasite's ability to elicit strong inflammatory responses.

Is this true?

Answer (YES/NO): NO